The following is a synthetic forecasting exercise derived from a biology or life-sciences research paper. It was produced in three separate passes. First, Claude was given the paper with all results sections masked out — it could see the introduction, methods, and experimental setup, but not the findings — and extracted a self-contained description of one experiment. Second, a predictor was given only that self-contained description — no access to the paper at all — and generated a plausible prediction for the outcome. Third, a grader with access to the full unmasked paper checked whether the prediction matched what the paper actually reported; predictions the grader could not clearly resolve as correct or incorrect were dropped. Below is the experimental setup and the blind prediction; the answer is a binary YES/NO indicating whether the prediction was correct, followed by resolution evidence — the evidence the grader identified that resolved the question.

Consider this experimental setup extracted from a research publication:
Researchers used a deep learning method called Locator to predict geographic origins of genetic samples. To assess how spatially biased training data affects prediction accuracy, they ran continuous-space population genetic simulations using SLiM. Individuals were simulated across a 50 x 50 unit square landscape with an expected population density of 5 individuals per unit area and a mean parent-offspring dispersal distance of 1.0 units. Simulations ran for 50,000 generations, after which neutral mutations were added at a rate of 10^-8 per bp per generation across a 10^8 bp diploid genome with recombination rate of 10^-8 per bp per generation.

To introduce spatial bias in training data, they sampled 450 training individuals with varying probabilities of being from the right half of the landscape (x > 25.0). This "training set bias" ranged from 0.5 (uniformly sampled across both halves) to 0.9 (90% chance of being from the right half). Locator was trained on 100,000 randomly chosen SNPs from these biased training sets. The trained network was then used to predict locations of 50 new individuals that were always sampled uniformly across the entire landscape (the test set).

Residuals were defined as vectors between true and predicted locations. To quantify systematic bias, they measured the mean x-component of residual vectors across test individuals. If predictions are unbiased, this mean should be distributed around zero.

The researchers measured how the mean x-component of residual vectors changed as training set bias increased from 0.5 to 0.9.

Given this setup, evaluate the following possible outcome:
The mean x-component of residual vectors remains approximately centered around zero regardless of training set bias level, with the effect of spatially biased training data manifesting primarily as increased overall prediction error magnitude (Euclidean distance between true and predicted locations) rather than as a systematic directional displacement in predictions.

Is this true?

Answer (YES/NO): NO